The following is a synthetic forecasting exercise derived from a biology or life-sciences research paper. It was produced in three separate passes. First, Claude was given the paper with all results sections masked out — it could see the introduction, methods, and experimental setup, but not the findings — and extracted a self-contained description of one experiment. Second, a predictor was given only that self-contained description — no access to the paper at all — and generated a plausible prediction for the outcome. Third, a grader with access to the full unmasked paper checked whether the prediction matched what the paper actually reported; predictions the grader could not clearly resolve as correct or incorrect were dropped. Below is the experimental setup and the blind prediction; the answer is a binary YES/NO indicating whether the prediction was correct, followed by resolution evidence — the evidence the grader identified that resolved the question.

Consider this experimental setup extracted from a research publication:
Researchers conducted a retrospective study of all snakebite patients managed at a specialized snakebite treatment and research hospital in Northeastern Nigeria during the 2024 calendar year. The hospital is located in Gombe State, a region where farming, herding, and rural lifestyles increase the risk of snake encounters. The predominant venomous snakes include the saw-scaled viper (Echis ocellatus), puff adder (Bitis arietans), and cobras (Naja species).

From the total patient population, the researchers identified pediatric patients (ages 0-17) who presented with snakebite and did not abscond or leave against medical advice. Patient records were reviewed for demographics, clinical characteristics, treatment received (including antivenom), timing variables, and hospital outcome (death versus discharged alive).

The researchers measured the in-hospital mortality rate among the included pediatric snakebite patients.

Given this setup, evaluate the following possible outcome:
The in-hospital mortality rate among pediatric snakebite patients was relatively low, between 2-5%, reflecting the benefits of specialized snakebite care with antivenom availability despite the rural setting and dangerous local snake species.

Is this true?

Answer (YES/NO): YES